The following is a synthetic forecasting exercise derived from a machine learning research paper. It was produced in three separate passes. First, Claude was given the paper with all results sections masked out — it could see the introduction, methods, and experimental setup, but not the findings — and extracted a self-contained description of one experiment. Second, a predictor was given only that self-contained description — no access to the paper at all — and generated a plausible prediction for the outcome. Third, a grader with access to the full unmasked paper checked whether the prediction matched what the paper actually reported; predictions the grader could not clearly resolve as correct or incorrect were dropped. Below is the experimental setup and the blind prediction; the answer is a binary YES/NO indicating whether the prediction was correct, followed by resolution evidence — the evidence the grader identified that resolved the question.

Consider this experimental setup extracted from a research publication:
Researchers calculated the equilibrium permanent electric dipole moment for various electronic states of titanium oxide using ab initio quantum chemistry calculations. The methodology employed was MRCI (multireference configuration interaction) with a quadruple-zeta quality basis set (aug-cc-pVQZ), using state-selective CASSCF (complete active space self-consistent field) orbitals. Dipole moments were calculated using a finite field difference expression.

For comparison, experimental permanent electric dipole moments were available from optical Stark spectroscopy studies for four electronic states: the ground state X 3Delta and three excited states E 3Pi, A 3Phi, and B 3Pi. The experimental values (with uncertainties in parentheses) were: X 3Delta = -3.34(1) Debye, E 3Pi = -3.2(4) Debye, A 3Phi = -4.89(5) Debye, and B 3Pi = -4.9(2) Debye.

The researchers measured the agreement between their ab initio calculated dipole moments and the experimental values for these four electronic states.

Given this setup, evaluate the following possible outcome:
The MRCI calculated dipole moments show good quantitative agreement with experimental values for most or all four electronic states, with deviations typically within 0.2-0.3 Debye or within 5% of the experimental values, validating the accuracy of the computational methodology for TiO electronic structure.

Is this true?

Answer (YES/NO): NO